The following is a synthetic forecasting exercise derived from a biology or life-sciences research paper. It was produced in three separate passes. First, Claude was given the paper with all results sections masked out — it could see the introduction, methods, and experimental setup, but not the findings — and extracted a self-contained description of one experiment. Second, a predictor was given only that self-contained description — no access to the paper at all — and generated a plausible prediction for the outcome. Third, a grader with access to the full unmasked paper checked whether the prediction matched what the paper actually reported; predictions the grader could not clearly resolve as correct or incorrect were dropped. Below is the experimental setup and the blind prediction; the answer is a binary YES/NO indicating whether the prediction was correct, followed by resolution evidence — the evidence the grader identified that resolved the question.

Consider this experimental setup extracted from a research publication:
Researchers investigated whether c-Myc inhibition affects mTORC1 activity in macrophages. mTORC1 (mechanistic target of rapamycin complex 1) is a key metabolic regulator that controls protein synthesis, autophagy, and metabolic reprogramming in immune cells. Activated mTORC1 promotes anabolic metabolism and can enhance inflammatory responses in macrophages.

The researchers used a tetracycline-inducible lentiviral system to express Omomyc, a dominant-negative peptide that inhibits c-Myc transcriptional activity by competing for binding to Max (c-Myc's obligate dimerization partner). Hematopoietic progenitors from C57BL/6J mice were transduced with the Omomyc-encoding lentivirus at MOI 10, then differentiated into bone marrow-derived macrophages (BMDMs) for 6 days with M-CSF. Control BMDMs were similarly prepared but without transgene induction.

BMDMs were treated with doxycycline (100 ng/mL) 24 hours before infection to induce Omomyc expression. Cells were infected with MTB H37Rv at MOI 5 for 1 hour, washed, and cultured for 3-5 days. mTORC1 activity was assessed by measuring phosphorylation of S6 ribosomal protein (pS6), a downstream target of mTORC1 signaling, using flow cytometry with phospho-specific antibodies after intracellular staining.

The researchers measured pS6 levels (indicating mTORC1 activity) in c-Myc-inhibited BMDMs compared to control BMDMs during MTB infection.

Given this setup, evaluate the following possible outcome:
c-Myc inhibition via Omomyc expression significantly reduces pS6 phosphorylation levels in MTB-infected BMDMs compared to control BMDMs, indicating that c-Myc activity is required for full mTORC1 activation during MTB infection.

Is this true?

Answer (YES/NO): NO